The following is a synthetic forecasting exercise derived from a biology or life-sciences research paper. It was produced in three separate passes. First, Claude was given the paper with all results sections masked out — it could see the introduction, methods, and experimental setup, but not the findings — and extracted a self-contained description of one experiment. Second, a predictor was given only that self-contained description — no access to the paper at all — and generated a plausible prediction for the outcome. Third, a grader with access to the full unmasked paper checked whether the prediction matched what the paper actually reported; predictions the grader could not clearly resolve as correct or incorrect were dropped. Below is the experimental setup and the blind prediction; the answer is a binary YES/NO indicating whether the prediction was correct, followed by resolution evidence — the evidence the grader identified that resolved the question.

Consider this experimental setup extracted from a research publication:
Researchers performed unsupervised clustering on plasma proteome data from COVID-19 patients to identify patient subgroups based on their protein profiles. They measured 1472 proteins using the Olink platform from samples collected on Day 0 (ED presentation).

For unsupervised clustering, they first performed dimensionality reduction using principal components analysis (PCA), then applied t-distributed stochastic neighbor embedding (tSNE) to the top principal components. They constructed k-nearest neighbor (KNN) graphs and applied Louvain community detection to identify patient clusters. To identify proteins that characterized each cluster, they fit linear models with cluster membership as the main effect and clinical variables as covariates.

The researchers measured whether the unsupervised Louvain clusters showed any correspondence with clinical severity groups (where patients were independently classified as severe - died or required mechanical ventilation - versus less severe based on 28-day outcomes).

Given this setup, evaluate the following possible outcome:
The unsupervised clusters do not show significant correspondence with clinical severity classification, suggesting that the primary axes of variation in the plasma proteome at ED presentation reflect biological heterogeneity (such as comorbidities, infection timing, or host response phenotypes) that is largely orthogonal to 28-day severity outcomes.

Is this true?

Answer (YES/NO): NO